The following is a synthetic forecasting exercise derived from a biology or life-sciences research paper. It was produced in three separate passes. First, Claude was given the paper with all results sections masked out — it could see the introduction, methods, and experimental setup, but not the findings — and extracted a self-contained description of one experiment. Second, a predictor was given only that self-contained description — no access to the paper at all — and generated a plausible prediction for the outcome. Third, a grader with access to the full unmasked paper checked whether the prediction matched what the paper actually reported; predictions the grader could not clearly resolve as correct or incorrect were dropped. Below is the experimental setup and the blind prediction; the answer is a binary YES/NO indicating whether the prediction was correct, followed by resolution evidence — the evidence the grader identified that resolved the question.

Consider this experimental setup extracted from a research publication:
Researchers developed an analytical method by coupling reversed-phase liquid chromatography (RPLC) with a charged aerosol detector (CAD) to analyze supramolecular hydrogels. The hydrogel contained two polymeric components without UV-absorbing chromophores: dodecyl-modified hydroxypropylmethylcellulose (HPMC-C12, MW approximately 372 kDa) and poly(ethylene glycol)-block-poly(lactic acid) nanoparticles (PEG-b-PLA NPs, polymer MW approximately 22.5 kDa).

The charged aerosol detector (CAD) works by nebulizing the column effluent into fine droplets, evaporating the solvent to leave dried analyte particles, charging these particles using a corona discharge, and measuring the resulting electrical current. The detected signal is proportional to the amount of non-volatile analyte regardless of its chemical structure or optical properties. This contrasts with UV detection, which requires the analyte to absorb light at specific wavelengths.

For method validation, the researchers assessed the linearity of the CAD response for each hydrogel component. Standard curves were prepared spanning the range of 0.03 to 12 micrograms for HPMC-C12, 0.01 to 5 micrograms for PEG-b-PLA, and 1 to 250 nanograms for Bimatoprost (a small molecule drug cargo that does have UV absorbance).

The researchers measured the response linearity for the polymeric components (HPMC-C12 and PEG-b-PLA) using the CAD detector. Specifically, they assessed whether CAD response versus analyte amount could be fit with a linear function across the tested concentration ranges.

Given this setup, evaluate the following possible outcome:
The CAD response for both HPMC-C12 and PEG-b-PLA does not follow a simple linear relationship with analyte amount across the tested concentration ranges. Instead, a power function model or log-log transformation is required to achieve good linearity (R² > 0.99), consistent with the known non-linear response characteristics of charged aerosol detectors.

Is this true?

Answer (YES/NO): NO